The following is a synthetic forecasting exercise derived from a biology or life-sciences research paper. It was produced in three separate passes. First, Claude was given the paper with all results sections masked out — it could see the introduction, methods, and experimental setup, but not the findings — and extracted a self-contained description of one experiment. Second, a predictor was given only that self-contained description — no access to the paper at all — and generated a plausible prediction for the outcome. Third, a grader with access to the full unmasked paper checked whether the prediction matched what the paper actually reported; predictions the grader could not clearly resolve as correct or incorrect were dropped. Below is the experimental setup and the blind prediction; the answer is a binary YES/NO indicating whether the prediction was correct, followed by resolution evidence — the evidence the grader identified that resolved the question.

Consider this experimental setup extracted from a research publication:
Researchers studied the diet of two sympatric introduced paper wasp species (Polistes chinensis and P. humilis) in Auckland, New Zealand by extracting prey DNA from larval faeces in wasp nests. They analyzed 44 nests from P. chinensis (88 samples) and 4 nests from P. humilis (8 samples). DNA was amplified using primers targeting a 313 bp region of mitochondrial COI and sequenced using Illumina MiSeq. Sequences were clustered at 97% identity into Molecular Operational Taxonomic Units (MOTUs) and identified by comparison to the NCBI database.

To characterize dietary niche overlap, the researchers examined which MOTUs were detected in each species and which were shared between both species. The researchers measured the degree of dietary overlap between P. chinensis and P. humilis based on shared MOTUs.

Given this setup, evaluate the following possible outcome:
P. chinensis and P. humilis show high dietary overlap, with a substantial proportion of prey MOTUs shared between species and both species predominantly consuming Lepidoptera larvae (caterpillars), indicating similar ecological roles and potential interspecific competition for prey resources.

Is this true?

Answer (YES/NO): NO